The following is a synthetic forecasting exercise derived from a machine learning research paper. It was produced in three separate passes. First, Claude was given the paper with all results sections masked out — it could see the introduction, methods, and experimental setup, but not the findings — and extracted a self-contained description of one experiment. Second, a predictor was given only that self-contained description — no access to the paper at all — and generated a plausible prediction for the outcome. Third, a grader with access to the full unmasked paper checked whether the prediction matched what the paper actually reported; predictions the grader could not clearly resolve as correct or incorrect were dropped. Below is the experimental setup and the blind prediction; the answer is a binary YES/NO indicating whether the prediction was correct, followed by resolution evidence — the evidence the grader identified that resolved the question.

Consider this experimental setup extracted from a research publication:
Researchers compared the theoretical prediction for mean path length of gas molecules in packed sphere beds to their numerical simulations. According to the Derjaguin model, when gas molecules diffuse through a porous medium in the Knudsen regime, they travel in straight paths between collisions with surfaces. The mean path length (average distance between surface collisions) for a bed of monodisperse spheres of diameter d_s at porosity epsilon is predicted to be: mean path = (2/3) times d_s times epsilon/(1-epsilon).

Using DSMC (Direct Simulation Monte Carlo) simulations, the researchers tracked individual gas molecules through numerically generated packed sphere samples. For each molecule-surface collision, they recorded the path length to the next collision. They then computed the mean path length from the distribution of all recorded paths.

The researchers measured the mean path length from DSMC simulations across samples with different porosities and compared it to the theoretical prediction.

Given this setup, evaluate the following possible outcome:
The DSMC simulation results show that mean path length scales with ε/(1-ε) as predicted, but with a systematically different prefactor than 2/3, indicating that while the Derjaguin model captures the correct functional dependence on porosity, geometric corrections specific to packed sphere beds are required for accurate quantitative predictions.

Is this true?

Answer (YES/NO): NO